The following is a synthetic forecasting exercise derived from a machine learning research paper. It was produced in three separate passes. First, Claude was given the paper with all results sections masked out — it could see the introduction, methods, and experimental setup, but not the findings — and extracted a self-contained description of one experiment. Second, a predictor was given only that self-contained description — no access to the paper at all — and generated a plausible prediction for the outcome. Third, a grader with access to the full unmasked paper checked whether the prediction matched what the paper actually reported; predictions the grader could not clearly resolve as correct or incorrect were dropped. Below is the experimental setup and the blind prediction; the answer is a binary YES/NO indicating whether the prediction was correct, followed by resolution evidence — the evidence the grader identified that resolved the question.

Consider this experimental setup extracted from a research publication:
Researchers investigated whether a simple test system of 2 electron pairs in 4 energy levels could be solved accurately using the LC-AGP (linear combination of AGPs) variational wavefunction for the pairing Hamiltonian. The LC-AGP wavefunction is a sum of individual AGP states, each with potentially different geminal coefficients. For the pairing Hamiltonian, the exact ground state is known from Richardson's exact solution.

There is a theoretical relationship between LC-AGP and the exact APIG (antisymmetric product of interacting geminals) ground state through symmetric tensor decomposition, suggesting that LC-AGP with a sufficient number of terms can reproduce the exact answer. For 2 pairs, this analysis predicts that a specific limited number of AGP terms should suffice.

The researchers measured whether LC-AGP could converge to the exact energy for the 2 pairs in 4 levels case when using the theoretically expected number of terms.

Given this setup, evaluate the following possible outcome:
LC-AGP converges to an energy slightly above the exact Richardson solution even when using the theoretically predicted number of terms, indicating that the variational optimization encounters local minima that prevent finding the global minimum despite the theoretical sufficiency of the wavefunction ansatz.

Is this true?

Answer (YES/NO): NO